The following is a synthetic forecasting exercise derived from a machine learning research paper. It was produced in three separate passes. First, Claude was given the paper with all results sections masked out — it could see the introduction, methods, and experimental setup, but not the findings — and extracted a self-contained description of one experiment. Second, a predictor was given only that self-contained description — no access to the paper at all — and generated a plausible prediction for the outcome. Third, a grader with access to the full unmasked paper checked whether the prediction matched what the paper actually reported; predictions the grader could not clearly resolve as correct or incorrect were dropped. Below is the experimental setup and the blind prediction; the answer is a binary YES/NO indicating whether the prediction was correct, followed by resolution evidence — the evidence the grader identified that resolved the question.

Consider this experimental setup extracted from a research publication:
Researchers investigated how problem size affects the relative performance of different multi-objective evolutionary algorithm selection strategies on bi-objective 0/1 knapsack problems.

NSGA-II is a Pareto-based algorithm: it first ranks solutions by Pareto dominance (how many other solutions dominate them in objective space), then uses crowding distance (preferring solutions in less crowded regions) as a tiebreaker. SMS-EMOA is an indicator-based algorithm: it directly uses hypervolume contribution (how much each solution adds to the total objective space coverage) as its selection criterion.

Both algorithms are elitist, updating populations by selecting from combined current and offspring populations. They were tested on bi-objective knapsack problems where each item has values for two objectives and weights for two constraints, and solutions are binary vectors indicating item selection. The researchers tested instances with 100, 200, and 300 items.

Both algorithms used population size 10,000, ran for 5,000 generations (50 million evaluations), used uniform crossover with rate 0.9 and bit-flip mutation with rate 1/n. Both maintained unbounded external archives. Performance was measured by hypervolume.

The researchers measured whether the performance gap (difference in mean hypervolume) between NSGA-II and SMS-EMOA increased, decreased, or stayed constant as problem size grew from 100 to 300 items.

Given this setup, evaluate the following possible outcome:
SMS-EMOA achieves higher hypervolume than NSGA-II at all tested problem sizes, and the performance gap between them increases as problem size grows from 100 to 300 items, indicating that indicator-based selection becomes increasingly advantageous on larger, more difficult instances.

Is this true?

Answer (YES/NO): NO